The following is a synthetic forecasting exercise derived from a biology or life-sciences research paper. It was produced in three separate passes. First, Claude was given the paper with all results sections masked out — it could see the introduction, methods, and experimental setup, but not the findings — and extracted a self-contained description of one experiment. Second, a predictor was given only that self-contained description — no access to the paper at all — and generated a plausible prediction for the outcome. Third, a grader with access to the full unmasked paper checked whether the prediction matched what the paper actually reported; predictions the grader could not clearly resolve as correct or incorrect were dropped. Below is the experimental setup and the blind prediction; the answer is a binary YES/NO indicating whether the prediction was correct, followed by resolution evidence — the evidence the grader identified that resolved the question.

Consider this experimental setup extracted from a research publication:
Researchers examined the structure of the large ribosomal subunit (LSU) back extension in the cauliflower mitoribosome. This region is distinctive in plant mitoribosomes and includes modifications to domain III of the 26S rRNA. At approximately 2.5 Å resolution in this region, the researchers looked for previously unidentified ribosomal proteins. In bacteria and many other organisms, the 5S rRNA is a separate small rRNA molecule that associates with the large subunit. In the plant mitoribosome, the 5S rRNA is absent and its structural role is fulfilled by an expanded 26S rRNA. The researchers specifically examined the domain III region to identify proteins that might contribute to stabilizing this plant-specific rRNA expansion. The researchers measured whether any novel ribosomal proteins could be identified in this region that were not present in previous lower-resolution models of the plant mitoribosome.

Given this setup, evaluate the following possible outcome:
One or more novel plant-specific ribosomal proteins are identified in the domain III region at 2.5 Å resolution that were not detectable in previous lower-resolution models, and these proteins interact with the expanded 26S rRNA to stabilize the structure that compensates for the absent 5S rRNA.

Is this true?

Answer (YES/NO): YES